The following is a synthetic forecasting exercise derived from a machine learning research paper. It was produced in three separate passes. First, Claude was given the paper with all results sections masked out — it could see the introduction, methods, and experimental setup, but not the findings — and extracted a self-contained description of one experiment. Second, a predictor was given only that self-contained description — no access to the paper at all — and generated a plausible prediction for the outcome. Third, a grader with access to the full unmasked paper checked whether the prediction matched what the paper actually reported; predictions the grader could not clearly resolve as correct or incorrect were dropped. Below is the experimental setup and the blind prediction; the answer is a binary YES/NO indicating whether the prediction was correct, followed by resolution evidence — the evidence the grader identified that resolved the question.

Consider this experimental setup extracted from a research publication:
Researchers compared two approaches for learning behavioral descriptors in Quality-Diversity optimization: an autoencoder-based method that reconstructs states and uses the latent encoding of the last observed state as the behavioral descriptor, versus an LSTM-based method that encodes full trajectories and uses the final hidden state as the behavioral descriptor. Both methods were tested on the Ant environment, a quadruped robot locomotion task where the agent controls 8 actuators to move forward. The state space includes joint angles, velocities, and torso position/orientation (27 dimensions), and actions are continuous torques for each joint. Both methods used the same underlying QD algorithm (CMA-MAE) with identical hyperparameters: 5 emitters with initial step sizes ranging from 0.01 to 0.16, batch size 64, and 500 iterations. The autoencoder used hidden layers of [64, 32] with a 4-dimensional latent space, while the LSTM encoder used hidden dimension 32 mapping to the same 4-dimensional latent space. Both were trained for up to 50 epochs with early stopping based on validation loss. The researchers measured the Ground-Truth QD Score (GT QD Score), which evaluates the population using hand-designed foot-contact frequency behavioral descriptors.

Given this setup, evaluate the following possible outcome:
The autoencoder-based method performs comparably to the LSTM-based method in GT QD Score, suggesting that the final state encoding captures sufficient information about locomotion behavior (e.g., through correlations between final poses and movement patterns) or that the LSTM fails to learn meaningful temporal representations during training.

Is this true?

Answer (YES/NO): NO